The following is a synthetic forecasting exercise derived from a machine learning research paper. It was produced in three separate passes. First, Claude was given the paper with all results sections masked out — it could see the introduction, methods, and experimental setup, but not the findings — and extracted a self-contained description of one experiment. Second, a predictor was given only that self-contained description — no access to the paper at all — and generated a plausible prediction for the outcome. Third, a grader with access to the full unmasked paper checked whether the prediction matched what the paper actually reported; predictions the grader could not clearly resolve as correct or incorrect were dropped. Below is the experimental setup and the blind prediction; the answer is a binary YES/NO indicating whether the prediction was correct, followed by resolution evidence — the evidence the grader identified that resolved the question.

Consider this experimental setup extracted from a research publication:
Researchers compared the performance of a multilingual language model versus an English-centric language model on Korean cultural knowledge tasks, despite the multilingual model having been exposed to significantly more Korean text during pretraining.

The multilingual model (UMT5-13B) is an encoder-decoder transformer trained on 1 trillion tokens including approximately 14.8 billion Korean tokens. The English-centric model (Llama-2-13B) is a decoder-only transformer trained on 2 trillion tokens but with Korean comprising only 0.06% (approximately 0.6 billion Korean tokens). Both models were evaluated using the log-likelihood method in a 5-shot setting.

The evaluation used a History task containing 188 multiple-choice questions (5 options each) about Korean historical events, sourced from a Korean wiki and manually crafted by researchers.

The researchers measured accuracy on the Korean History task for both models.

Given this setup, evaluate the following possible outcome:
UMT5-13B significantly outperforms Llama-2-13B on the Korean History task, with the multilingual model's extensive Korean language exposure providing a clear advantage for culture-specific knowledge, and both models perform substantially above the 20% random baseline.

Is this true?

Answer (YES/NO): NO